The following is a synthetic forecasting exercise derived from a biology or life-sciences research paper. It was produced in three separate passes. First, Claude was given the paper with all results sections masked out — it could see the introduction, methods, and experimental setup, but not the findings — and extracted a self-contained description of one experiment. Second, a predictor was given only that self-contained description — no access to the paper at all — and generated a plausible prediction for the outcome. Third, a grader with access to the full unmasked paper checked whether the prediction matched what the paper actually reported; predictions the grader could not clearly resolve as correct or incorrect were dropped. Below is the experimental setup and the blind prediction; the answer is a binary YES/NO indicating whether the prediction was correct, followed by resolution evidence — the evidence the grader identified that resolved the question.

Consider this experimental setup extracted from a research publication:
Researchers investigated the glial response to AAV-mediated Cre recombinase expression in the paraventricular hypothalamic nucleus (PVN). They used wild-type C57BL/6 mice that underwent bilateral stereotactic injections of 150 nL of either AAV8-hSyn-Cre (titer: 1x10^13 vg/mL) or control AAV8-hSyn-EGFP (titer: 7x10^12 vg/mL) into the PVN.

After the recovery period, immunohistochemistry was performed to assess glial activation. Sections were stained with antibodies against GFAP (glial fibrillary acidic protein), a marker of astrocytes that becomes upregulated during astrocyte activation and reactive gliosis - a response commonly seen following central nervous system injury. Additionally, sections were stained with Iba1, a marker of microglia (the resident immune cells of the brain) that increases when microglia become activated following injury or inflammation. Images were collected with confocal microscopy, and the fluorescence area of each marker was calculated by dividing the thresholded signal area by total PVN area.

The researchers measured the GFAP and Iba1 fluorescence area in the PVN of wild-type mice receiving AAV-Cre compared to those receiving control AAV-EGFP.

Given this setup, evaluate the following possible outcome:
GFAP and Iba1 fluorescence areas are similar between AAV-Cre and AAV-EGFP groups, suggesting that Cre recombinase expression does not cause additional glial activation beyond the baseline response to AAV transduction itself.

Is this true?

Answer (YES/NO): NO